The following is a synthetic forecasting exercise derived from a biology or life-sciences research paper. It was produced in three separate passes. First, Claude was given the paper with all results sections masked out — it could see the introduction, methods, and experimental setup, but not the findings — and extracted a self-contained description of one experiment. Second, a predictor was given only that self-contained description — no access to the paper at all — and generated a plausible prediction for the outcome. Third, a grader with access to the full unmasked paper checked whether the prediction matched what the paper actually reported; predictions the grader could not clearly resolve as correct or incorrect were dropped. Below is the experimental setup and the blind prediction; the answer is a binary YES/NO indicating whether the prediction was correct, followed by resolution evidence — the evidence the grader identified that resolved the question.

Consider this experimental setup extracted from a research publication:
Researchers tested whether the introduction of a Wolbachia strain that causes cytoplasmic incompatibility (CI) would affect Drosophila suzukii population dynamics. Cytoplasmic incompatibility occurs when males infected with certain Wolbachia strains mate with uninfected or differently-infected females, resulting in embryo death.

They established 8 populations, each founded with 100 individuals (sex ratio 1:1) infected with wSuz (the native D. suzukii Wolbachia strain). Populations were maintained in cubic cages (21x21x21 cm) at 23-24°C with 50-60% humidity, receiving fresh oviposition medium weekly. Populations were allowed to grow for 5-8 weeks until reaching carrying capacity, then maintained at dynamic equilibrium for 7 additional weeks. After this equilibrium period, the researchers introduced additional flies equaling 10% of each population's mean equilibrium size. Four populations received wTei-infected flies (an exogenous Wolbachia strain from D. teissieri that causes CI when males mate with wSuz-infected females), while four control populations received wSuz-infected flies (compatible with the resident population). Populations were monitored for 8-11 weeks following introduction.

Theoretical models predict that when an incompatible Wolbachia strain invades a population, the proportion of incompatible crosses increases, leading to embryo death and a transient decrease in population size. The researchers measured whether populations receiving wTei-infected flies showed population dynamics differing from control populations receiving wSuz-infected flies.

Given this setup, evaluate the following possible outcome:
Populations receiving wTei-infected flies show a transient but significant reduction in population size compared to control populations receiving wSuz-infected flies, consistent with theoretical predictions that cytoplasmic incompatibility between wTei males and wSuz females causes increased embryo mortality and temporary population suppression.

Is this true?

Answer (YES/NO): NO